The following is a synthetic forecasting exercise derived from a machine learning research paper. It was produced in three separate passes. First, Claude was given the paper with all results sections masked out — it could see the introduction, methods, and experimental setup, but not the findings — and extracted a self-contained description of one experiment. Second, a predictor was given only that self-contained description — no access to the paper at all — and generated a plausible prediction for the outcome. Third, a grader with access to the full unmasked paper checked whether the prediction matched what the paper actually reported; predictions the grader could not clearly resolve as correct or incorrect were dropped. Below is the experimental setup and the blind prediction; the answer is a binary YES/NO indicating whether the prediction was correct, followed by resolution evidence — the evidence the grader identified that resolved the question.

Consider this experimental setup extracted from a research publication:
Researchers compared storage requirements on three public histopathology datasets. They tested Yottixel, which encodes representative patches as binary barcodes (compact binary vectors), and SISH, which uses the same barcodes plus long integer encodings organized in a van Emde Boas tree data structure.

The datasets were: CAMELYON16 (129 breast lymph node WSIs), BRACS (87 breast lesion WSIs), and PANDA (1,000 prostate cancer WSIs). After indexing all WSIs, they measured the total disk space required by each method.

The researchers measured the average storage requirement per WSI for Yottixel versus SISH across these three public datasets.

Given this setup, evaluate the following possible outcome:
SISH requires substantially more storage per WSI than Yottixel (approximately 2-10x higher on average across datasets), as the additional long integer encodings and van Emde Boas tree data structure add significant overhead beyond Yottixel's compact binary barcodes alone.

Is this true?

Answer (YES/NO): NO